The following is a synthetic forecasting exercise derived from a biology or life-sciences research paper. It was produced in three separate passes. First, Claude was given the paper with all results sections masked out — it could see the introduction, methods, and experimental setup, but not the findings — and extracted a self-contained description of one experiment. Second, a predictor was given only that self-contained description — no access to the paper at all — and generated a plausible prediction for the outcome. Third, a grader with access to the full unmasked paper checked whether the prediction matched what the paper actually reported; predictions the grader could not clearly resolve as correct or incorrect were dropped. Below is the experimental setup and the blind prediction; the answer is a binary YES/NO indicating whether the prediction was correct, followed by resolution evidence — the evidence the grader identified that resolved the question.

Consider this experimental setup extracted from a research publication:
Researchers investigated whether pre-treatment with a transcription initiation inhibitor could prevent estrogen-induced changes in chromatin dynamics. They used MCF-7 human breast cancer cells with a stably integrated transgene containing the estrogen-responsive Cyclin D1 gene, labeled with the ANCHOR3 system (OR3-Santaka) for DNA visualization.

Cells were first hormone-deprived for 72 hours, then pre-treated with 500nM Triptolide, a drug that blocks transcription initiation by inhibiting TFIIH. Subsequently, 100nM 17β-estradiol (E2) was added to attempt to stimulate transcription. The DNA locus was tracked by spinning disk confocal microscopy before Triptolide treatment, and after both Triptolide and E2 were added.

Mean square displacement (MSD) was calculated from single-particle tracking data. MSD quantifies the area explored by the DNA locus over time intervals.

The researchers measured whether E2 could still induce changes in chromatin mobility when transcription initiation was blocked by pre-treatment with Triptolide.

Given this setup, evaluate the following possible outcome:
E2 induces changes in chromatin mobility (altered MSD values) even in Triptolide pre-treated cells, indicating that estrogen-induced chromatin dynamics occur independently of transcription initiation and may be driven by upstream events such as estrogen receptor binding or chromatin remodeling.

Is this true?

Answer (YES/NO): NO